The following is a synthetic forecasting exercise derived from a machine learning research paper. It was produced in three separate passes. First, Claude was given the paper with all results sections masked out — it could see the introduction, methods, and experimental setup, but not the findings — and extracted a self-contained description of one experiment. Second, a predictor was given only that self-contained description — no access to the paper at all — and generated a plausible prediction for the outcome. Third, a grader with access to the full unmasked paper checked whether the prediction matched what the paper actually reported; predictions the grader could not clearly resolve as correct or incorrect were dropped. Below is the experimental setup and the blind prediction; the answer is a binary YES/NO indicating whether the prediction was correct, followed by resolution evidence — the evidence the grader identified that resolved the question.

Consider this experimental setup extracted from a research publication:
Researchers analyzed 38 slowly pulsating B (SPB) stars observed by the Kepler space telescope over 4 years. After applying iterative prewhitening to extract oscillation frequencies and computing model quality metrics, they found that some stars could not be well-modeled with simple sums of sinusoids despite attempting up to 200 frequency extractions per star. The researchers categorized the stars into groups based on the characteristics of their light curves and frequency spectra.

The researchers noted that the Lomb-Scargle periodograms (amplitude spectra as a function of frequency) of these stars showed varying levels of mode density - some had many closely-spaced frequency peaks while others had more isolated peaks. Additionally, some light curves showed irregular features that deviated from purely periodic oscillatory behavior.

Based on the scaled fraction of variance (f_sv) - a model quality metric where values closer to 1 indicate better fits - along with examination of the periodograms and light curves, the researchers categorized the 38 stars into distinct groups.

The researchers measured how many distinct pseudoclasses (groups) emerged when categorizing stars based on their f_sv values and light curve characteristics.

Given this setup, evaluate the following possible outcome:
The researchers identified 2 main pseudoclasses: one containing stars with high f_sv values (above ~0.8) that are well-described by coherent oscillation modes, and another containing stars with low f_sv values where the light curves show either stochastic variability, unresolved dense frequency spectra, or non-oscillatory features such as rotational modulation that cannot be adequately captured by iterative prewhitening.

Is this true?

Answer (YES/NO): NO